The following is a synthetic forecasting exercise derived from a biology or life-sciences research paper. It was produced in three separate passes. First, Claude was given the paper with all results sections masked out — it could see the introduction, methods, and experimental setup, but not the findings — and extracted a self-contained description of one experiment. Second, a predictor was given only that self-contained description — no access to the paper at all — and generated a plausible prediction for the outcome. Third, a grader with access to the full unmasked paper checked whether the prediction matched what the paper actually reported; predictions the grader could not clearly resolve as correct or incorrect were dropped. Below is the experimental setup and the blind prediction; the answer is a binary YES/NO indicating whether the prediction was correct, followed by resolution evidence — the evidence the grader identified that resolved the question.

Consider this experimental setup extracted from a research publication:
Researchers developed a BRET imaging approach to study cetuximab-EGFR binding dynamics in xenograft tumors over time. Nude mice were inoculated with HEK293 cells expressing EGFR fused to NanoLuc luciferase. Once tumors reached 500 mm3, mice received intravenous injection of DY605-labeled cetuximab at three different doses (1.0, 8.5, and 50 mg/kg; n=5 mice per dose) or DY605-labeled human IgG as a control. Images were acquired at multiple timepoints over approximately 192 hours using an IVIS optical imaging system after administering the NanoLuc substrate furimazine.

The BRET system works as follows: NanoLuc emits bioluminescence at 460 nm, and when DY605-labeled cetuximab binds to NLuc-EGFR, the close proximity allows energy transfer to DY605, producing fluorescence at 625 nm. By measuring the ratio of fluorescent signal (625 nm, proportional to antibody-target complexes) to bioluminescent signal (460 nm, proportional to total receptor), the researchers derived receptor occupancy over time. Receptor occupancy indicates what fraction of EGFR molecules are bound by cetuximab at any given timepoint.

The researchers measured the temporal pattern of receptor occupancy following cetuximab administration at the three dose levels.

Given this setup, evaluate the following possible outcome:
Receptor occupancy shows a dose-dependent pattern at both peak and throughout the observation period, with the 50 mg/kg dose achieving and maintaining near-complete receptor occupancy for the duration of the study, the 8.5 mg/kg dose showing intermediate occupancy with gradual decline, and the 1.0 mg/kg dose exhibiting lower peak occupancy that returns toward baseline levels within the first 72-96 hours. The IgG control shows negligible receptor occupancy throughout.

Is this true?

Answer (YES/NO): NO